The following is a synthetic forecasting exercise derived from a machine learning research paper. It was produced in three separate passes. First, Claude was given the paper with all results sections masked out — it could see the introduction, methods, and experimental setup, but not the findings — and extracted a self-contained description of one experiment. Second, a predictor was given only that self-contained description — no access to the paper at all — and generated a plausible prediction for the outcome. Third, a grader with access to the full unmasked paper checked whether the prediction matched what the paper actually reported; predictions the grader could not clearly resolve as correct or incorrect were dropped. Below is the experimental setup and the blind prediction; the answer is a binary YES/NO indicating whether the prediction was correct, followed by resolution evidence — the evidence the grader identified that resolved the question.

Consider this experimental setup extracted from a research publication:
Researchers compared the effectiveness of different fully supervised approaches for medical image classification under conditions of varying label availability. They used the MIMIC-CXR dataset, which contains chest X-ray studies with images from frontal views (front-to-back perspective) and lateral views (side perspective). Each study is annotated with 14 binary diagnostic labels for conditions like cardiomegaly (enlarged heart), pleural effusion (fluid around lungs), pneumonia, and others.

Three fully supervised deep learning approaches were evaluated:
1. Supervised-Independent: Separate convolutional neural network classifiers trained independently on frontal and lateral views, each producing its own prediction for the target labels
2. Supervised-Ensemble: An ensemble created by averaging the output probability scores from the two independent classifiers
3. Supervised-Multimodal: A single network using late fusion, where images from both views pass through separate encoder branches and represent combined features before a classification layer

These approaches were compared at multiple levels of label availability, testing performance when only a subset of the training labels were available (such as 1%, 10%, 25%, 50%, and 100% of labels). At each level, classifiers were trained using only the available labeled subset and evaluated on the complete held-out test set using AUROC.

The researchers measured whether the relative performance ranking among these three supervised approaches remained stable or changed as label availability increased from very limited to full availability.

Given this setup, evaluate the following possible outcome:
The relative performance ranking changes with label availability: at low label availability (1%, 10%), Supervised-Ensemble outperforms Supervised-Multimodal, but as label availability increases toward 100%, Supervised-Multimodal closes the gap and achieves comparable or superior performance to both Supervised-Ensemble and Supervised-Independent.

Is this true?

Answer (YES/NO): NO